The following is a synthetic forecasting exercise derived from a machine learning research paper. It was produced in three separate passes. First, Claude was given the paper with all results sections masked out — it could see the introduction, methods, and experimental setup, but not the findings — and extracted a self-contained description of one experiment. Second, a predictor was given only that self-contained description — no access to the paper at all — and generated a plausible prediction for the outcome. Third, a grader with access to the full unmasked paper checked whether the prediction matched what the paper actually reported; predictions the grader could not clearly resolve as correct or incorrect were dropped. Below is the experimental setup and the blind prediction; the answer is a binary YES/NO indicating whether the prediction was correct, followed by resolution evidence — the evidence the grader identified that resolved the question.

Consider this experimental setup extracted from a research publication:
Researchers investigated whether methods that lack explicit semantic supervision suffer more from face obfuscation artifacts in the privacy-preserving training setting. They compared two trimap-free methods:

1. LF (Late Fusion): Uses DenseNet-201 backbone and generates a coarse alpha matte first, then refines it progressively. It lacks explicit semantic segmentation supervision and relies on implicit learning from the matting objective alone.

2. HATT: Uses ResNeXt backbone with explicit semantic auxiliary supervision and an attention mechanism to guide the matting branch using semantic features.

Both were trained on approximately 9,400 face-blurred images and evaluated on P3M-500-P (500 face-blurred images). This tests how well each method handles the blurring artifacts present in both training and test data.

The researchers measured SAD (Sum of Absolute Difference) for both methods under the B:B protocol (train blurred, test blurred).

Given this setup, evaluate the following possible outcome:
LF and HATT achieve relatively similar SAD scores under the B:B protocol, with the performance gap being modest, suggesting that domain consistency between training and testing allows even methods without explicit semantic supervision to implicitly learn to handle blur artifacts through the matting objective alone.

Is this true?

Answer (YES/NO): NO